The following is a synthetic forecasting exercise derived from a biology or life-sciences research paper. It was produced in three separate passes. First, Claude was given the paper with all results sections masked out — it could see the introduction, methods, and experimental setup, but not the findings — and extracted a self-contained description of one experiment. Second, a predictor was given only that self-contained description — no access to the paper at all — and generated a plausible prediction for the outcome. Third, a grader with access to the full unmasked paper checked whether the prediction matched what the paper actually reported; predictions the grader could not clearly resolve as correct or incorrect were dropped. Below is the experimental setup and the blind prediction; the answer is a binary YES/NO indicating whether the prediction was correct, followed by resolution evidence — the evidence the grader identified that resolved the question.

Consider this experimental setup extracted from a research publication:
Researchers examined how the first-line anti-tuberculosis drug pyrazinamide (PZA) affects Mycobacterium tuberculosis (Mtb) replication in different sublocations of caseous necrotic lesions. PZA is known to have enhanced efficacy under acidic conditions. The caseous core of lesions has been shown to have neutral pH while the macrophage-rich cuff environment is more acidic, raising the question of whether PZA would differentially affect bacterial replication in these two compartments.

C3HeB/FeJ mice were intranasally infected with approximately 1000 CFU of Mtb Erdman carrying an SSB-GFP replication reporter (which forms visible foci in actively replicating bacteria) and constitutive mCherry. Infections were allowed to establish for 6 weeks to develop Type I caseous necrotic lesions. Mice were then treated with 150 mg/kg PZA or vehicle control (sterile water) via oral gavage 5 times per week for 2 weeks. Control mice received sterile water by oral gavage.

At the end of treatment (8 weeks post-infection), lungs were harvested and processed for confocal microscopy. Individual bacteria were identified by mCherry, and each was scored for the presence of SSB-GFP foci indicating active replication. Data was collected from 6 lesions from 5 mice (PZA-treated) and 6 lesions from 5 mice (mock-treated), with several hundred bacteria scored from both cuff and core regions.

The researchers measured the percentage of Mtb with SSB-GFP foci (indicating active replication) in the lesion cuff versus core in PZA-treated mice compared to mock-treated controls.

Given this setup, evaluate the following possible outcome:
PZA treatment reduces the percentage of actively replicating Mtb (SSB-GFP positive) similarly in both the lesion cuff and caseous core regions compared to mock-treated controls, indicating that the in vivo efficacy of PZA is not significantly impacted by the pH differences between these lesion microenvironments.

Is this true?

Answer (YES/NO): YES